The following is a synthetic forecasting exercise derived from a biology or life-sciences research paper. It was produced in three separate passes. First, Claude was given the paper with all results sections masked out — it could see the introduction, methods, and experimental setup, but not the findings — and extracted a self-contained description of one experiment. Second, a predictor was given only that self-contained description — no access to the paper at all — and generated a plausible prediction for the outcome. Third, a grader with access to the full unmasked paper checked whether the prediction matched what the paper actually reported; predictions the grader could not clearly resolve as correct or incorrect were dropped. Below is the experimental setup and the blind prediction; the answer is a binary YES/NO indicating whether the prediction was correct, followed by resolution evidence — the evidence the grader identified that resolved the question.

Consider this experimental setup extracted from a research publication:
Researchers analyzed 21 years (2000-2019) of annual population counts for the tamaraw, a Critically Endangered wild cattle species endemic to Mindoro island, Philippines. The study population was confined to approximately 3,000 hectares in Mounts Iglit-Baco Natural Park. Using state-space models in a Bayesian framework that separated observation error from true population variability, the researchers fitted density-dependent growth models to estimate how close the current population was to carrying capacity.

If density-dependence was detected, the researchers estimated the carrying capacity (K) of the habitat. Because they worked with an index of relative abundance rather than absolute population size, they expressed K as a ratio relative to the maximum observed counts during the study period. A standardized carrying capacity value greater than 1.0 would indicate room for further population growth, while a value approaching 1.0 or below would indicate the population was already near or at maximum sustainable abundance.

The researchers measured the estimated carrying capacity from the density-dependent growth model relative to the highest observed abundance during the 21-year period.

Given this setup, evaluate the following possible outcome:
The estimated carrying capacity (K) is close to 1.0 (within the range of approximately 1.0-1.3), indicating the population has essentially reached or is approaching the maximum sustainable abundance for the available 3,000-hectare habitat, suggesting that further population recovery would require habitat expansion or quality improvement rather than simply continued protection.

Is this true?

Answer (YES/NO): NO